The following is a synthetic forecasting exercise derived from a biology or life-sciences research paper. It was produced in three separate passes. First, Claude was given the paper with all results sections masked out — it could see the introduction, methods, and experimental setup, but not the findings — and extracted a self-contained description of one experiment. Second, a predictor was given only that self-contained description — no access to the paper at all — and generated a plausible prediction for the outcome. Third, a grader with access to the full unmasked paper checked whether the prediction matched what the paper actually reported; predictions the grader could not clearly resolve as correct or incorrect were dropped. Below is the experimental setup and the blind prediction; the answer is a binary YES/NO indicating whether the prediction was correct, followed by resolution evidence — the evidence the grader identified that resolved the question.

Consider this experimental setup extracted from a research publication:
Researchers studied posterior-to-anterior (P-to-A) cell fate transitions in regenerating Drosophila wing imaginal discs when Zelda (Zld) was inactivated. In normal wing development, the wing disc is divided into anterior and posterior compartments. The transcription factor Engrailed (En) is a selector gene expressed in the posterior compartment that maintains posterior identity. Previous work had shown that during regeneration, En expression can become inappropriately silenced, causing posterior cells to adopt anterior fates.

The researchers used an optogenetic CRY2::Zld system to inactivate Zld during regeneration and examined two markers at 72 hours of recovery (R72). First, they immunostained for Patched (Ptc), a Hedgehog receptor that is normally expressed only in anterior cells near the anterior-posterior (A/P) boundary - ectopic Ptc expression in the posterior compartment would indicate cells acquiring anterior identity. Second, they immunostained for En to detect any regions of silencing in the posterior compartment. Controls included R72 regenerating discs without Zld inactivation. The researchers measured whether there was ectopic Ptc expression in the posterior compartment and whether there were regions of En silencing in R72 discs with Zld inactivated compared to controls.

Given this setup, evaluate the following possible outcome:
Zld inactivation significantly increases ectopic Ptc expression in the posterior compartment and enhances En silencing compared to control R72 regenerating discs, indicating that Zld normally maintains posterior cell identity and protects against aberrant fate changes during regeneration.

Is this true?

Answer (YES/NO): YES